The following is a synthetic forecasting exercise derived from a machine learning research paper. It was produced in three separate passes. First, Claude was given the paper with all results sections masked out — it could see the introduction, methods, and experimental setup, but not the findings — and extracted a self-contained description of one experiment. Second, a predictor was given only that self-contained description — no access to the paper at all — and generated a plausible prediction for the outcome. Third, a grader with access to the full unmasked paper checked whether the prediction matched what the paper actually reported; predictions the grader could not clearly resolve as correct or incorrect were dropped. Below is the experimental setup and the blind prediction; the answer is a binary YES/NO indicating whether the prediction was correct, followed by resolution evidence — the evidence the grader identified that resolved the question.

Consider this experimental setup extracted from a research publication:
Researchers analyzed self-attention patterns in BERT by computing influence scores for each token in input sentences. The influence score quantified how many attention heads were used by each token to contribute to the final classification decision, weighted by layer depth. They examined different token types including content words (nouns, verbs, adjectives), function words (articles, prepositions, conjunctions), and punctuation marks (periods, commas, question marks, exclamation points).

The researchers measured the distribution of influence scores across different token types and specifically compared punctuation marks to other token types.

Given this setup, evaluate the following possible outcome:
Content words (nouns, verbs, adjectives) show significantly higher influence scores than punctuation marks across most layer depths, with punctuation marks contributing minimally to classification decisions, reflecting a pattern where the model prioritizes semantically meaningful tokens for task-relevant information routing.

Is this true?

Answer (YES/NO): NO